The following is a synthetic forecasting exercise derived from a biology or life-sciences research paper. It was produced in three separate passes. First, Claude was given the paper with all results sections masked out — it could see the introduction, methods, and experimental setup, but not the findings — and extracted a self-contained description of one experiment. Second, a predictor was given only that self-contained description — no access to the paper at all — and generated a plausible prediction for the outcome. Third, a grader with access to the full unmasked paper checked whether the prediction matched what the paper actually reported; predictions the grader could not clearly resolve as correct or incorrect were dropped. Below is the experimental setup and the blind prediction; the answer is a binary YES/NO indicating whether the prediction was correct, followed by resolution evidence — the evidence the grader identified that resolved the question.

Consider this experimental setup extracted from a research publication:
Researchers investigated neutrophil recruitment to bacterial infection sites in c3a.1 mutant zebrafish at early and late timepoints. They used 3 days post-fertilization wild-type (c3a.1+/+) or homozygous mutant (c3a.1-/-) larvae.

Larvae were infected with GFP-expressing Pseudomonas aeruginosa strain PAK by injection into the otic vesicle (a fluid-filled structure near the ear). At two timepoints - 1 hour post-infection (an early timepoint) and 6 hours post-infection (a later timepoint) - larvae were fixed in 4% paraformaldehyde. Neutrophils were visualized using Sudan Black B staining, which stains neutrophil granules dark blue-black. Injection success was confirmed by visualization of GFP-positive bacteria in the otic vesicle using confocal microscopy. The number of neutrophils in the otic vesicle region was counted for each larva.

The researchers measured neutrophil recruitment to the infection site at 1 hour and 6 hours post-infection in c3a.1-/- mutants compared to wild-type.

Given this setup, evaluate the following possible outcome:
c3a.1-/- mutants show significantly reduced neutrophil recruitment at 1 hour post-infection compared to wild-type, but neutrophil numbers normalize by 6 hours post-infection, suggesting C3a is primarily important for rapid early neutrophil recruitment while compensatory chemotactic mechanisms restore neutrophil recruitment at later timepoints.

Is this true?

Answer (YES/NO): NO